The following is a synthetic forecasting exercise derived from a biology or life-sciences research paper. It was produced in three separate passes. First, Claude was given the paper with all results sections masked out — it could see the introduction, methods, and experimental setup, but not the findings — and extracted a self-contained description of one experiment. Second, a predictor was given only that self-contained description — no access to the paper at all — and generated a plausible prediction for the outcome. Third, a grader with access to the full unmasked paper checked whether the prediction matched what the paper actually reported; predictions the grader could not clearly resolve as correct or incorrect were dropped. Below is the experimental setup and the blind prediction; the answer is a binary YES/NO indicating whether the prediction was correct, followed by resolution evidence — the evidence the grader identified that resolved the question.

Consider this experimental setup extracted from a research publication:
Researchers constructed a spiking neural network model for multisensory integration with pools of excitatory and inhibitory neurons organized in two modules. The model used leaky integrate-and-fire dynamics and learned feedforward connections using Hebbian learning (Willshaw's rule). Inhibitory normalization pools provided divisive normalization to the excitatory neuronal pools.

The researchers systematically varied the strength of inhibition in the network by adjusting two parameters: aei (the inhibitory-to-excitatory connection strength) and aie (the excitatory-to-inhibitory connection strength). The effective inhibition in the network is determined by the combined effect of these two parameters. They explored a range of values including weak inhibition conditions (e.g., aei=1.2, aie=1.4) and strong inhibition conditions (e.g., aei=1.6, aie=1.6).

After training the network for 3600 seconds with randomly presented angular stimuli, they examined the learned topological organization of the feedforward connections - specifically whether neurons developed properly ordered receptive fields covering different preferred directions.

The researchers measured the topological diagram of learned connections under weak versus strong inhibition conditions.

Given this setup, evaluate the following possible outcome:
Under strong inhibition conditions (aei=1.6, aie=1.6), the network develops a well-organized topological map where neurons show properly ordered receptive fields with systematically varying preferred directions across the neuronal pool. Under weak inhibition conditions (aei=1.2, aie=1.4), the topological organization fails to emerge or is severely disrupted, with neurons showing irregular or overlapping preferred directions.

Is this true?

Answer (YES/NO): NO